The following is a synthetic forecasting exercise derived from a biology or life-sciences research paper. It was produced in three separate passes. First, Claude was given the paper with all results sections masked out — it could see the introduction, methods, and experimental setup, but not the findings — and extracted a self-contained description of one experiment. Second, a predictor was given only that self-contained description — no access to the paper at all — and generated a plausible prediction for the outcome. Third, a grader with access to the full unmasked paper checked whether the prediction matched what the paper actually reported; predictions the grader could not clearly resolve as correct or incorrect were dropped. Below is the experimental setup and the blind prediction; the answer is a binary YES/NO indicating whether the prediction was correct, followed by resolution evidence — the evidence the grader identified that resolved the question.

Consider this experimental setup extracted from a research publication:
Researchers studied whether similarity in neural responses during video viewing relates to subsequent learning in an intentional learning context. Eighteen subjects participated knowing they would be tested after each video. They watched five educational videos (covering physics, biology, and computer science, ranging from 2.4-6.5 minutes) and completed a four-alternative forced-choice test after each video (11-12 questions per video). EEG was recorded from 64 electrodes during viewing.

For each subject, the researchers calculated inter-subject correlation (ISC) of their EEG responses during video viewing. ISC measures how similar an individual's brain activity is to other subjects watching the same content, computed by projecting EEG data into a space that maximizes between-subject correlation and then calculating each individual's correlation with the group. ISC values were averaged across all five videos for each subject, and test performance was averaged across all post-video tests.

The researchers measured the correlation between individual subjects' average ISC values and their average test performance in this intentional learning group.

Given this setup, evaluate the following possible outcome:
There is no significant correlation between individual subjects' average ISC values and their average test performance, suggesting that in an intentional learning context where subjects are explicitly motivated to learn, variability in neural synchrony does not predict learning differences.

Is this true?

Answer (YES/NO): NO